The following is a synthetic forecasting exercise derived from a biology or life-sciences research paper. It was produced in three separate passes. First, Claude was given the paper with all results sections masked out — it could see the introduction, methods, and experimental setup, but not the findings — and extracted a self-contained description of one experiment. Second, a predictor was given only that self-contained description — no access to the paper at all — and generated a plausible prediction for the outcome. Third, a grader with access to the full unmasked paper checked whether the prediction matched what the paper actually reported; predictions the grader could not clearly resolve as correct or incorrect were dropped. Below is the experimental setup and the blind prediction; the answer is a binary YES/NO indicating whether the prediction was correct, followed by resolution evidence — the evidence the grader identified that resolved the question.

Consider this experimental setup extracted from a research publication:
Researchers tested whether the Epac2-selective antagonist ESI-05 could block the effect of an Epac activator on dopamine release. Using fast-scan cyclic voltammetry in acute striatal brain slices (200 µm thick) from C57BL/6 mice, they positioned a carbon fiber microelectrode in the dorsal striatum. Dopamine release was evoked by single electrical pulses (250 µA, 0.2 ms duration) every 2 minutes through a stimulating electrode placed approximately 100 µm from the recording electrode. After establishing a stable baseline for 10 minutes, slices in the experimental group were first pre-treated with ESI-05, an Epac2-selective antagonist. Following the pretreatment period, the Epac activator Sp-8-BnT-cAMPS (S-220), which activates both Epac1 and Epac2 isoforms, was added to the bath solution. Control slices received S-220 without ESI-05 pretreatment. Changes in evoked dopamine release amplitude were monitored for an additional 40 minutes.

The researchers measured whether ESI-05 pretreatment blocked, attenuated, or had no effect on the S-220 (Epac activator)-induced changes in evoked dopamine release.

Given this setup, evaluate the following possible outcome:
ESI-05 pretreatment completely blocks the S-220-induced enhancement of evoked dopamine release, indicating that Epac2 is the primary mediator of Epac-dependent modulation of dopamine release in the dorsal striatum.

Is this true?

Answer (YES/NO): YES